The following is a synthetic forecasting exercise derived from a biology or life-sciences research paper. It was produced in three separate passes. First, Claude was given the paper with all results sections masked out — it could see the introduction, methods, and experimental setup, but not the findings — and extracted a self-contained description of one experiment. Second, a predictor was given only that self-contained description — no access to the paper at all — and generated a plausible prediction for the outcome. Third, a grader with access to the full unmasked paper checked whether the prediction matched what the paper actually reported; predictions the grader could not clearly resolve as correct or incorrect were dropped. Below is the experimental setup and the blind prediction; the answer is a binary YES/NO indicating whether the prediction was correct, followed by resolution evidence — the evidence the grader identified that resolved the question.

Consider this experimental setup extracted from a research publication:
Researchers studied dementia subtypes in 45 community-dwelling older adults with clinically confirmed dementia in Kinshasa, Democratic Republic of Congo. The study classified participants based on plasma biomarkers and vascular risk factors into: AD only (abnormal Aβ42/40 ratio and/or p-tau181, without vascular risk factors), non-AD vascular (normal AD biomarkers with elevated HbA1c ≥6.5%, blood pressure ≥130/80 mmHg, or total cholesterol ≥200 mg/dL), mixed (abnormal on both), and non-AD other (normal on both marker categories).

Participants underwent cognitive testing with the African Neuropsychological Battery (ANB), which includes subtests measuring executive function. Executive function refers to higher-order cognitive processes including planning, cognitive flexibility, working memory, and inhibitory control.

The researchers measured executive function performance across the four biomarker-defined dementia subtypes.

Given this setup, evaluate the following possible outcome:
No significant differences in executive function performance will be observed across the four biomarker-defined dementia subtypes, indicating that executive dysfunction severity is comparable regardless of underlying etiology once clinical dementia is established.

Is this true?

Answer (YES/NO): NO